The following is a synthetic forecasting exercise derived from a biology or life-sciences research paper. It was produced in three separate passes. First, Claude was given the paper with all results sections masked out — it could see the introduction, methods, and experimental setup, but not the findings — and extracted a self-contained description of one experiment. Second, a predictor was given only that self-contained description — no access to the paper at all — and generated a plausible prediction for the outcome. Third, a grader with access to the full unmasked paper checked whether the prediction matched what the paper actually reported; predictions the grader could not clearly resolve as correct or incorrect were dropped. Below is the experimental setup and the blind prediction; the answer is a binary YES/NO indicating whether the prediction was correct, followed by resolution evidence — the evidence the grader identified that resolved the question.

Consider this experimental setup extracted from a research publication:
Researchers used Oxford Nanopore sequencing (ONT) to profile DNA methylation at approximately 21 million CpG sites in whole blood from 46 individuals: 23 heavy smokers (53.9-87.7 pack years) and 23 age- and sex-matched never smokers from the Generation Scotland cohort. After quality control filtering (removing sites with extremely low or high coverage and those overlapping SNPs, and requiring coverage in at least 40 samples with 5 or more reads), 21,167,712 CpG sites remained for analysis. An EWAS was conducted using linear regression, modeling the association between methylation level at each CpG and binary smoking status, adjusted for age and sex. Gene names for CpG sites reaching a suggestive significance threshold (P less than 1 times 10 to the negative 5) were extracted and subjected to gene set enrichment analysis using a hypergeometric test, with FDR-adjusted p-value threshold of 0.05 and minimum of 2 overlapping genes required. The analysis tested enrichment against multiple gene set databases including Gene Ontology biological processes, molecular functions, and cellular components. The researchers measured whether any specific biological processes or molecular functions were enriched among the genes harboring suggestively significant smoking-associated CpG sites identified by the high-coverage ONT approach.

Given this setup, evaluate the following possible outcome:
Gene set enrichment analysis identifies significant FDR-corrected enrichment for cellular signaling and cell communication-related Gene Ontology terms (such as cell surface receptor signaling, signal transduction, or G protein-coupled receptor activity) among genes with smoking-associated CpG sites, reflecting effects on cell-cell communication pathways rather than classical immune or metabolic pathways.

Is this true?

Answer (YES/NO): NO